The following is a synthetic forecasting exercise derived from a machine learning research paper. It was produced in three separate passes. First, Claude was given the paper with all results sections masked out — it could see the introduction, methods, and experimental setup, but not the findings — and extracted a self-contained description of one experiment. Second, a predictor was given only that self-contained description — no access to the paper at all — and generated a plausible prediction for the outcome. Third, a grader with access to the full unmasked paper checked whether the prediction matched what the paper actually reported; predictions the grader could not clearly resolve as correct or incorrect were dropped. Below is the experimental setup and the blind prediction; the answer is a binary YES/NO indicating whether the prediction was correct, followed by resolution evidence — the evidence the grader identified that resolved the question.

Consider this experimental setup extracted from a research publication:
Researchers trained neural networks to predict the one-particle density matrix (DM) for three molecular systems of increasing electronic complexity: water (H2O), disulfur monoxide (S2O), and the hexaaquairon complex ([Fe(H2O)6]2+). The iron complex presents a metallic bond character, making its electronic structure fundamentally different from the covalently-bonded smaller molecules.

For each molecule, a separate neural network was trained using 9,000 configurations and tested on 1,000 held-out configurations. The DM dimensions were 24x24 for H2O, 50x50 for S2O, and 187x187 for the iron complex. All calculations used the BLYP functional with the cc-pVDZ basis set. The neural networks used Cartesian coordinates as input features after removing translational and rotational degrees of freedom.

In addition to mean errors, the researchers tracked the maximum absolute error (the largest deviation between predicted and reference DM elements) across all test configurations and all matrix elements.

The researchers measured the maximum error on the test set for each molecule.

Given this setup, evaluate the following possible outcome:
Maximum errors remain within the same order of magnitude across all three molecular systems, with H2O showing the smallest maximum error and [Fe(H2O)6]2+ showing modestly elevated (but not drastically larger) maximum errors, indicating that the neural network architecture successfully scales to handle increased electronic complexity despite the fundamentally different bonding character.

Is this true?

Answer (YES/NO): YES